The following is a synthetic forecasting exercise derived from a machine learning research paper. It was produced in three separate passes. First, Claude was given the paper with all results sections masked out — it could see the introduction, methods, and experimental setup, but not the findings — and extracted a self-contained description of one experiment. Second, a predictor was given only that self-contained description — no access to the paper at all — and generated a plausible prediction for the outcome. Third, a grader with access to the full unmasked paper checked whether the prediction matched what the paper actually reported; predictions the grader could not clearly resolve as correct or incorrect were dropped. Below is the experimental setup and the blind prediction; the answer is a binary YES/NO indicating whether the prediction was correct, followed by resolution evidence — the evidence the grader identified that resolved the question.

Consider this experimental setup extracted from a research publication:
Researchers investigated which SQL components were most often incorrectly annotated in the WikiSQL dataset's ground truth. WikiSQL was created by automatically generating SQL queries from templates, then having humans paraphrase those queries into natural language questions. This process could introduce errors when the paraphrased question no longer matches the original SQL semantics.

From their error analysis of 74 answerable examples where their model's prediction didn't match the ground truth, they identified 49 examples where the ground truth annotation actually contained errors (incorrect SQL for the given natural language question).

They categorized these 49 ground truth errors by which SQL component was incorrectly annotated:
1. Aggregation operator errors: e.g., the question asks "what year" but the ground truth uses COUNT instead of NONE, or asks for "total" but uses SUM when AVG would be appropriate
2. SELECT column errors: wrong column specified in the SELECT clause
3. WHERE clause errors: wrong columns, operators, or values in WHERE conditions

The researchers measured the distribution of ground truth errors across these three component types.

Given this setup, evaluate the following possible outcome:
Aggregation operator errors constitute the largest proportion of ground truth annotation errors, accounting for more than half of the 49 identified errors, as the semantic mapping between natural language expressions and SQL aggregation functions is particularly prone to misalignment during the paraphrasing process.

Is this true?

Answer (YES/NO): YES